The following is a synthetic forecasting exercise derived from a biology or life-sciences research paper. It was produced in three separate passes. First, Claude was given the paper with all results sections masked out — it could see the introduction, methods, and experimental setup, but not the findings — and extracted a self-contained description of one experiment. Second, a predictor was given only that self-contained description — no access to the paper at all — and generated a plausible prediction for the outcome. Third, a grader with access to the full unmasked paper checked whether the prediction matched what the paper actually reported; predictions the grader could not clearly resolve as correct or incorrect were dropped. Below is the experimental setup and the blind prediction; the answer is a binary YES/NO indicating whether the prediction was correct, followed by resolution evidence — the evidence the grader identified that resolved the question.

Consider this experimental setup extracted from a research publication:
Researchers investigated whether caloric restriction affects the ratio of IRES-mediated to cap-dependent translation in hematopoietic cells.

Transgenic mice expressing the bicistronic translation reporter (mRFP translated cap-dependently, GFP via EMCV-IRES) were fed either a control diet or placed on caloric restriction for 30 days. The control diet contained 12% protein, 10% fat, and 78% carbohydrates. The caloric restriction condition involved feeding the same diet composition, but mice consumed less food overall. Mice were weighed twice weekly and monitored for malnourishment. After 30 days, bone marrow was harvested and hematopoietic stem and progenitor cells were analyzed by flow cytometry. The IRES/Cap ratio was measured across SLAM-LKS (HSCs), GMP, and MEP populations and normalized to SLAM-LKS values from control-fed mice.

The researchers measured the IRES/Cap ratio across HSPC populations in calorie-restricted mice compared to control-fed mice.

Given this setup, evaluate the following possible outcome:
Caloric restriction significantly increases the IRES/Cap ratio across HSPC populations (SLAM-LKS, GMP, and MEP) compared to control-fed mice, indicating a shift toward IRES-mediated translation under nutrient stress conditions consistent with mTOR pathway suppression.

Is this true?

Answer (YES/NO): YES